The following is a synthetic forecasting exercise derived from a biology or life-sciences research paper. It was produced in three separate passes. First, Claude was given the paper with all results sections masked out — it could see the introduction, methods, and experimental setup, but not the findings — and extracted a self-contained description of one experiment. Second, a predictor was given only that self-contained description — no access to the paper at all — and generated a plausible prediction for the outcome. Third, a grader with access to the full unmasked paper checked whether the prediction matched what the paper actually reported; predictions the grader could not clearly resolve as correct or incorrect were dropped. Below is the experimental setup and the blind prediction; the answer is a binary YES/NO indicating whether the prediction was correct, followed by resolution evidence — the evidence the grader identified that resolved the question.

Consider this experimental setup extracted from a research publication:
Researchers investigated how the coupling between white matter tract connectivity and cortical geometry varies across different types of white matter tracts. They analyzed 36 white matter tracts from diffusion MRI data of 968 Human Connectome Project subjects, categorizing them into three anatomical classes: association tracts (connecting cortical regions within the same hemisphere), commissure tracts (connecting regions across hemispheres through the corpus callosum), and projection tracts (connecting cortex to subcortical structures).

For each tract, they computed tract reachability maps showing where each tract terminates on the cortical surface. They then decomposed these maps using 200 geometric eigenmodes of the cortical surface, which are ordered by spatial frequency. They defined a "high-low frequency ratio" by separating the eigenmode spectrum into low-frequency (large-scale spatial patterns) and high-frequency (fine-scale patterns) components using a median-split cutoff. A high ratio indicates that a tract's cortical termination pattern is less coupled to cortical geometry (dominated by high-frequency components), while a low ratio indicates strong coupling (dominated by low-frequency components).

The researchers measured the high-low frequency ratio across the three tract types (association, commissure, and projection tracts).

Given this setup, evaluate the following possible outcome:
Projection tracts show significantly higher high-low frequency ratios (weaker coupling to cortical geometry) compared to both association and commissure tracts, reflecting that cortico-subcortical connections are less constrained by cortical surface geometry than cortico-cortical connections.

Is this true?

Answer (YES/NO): NO